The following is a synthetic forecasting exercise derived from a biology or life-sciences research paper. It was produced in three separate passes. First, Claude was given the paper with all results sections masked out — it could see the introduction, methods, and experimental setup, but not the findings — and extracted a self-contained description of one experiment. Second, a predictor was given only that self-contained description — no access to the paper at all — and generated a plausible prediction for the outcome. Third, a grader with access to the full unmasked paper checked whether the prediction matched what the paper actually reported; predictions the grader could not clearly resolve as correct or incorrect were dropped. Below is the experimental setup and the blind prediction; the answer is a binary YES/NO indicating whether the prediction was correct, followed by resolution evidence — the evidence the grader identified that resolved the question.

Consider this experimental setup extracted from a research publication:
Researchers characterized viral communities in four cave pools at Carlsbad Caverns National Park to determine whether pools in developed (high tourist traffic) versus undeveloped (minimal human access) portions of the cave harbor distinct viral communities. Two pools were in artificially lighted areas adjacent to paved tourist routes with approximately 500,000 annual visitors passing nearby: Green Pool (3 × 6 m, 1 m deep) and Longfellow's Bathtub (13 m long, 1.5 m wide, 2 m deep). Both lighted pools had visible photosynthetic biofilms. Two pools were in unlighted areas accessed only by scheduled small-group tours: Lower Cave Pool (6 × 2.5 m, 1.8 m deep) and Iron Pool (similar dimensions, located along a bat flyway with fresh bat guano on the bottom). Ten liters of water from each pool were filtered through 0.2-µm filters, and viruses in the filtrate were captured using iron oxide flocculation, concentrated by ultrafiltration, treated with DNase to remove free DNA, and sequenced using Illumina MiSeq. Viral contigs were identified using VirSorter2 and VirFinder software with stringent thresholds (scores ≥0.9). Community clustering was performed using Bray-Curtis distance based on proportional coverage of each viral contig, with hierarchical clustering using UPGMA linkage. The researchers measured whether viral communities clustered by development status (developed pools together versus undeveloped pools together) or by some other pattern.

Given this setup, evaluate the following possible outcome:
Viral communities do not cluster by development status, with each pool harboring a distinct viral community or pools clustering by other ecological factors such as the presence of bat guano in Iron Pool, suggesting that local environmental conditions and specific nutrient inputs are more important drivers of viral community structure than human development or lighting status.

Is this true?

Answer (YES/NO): NO